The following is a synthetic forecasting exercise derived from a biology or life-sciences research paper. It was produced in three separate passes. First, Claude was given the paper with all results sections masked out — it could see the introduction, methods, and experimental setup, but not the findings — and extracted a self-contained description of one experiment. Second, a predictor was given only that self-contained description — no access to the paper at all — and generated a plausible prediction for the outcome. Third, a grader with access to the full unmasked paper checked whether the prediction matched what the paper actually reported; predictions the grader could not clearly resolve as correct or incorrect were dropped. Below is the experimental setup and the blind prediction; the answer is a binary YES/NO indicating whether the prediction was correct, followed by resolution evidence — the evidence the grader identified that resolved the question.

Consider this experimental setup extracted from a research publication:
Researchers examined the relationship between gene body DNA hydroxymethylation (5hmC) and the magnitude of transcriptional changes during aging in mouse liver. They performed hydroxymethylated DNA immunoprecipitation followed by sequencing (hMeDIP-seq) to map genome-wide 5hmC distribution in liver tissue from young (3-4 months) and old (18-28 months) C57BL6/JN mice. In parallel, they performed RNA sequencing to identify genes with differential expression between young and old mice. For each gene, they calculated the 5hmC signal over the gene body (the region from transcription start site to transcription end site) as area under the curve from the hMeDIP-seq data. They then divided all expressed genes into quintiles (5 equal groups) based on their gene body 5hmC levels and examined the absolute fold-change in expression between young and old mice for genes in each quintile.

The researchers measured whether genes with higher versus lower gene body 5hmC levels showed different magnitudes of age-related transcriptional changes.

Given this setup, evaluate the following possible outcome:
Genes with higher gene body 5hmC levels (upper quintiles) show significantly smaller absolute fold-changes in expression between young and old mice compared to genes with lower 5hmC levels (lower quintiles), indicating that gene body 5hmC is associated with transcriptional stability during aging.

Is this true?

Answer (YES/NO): YES